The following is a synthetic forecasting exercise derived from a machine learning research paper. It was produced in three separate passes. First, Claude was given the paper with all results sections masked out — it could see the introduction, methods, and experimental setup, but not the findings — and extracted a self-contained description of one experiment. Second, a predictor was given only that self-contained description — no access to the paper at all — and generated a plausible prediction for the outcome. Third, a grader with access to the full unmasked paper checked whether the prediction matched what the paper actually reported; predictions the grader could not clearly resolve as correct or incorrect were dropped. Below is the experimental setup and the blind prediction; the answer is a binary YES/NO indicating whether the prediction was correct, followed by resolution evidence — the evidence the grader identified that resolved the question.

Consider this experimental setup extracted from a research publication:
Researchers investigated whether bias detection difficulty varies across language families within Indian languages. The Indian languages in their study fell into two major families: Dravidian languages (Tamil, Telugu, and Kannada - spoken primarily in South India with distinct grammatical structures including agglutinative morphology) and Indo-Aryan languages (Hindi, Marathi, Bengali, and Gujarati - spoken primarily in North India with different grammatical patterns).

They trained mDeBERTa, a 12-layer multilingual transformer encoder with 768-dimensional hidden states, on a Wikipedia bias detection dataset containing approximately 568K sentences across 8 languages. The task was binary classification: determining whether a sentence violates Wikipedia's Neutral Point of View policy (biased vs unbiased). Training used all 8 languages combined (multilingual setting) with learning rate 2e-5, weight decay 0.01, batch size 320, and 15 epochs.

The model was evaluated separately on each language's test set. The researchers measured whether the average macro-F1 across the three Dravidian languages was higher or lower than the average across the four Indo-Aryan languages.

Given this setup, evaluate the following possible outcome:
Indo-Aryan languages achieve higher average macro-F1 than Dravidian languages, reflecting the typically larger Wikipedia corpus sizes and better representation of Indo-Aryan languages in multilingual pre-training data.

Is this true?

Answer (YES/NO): YES